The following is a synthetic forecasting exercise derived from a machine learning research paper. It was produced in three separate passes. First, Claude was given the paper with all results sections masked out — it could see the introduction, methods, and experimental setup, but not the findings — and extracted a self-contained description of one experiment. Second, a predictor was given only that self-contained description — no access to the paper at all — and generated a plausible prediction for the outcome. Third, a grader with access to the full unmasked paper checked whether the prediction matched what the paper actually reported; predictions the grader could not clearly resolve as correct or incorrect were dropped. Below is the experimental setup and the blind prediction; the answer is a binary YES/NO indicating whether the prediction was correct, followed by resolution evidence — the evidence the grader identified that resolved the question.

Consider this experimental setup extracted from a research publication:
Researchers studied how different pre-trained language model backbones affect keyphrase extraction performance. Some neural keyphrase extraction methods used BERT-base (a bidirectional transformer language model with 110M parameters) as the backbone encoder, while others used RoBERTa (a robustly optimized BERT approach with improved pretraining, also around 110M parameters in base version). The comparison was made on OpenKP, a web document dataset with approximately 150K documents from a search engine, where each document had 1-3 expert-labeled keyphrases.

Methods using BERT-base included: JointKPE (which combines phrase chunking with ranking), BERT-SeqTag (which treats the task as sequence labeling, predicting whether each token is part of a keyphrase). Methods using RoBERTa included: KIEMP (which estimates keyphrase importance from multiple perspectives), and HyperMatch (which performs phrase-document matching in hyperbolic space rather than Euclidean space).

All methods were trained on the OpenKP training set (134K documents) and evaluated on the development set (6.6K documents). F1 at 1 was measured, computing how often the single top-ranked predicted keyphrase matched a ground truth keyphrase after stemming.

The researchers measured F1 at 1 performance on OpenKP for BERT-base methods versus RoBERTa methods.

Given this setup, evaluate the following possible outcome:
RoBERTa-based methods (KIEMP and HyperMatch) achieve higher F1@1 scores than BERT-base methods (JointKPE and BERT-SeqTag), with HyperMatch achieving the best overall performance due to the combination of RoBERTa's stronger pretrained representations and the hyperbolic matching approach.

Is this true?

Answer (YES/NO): NO